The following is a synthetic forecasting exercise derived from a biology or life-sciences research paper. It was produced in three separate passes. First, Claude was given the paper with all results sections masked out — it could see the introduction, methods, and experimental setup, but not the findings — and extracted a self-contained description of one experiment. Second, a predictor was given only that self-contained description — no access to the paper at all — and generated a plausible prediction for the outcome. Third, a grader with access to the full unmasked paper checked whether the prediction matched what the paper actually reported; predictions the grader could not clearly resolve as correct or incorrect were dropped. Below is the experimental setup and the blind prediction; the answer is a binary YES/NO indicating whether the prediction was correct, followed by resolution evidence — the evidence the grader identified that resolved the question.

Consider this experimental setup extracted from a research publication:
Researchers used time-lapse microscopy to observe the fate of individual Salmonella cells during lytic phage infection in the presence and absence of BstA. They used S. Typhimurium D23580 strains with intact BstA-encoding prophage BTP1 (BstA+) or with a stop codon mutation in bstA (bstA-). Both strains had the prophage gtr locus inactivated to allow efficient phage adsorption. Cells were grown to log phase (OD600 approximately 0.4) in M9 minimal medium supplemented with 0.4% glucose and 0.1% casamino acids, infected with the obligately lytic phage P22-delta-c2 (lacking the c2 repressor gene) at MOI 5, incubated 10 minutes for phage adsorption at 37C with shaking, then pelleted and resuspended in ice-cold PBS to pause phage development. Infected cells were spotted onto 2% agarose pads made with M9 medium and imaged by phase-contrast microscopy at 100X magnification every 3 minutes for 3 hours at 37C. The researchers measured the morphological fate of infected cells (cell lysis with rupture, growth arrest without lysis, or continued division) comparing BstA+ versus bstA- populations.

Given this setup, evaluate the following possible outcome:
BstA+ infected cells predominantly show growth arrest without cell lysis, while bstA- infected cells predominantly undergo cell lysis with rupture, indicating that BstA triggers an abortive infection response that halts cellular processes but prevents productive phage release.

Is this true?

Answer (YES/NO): NO